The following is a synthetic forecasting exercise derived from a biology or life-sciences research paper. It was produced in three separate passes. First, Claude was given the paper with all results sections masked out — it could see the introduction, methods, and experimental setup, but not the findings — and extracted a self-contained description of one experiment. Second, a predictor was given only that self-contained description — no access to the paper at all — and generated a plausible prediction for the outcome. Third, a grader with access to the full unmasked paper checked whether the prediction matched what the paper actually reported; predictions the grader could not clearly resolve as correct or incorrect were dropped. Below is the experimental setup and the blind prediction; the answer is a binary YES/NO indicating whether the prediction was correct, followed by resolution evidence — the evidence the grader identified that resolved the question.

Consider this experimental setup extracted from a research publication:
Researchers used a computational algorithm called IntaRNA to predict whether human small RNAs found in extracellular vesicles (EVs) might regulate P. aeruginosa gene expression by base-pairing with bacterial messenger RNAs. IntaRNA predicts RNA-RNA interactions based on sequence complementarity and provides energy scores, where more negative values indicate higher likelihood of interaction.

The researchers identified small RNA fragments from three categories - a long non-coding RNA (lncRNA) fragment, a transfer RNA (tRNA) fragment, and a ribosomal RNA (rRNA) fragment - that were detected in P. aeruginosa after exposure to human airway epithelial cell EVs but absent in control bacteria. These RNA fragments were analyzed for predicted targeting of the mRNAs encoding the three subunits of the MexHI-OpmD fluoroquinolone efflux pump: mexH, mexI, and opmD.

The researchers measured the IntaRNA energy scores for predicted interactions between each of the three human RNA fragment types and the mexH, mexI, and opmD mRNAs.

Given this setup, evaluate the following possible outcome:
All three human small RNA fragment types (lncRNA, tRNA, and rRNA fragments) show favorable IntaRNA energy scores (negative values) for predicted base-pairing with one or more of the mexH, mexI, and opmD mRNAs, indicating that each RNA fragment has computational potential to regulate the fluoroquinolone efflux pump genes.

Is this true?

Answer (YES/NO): YES